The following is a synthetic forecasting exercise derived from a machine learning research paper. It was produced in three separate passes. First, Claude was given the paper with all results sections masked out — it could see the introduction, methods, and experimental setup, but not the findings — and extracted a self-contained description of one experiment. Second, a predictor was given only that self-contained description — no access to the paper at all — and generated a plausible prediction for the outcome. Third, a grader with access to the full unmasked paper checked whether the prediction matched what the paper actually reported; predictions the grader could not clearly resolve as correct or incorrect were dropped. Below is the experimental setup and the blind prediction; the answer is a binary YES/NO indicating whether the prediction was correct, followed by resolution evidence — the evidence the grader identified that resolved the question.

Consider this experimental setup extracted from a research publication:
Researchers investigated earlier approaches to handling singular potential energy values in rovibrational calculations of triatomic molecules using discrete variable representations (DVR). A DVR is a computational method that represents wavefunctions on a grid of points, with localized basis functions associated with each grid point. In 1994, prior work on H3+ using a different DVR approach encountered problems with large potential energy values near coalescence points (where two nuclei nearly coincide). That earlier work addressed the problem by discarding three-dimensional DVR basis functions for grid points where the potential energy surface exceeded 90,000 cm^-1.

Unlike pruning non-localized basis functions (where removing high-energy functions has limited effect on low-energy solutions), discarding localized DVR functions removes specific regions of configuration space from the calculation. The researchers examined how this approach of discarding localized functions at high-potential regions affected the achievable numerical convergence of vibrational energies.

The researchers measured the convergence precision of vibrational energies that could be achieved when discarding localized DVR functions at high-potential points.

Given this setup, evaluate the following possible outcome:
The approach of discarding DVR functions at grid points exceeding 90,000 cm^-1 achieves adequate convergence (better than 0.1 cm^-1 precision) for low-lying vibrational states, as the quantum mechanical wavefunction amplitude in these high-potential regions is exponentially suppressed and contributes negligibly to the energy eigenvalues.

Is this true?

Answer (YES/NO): NO